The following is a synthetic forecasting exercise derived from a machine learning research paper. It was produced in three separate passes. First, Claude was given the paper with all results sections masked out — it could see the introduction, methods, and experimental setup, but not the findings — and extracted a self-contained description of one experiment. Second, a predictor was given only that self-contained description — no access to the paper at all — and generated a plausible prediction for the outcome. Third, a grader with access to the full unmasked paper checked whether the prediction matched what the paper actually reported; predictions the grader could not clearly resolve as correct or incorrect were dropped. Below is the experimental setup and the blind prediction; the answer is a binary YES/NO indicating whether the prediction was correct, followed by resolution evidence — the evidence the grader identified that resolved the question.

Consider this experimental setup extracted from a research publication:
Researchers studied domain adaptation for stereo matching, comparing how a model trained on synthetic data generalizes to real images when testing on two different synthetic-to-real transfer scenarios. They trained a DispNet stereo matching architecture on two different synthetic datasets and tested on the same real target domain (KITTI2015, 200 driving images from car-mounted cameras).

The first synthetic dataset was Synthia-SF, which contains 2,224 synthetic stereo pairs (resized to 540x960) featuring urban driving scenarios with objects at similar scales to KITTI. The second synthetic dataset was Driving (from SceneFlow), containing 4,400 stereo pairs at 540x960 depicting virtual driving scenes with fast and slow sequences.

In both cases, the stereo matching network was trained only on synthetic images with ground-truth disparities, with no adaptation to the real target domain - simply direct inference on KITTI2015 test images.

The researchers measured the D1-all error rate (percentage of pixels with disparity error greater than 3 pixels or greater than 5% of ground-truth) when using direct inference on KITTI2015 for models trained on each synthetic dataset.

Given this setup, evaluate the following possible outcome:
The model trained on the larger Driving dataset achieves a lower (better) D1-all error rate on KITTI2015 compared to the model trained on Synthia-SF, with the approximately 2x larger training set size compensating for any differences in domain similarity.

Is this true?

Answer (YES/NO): NO